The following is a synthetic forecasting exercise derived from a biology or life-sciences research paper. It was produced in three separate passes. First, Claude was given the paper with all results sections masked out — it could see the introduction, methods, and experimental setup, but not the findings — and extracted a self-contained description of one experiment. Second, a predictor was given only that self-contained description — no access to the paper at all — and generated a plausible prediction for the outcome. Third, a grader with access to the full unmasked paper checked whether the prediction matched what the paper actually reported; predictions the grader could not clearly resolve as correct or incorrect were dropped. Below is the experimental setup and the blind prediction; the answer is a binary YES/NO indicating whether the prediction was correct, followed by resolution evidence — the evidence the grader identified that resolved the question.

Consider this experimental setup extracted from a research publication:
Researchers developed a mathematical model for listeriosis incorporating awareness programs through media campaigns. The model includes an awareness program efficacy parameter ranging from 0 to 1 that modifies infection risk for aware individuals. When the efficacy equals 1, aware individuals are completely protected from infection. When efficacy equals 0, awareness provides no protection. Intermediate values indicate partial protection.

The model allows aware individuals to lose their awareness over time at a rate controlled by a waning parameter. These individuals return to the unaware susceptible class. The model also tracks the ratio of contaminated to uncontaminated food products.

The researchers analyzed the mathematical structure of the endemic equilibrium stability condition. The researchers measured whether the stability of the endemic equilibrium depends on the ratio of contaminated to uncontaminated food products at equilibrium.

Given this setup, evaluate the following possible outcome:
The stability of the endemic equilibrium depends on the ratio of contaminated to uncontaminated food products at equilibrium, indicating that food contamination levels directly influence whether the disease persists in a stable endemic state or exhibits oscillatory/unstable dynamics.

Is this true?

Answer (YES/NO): YES